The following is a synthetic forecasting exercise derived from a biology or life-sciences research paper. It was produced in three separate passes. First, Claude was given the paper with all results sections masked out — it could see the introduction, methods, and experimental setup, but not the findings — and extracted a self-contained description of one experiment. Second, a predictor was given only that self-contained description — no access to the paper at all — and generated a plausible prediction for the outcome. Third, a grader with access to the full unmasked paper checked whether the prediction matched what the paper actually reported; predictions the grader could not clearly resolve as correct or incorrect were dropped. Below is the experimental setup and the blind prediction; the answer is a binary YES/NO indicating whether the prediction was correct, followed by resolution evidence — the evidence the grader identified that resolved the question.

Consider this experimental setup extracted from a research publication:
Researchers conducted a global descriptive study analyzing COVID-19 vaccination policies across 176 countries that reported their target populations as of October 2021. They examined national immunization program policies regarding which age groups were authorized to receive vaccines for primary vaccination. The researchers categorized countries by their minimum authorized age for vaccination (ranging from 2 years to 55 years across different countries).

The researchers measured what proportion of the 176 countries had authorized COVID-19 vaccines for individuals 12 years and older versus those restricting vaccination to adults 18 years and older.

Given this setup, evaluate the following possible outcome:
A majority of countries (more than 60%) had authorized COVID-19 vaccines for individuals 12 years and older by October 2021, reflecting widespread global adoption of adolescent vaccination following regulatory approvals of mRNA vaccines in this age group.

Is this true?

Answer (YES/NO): NO